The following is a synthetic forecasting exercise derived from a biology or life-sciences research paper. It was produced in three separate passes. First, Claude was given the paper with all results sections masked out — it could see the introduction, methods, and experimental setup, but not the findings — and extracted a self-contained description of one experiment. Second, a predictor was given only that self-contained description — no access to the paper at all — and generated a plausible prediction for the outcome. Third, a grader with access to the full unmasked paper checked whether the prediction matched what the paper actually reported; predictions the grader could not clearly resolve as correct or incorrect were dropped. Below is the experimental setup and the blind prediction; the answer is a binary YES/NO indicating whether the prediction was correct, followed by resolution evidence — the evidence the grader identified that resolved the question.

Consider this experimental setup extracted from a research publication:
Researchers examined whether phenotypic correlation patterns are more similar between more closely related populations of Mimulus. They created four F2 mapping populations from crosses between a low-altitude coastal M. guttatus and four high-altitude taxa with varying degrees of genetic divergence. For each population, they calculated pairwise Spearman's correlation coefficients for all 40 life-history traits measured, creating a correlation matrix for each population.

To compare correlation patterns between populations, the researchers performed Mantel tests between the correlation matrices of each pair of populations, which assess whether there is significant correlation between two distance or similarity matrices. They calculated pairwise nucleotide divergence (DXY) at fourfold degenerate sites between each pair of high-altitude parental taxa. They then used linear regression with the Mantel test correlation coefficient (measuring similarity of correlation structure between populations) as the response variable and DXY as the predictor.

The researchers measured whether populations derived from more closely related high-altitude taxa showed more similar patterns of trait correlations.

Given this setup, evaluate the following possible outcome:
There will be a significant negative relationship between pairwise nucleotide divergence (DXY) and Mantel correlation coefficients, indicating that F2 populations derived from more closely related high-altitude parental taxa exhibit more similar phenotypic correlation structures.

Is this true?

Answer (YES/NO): NO